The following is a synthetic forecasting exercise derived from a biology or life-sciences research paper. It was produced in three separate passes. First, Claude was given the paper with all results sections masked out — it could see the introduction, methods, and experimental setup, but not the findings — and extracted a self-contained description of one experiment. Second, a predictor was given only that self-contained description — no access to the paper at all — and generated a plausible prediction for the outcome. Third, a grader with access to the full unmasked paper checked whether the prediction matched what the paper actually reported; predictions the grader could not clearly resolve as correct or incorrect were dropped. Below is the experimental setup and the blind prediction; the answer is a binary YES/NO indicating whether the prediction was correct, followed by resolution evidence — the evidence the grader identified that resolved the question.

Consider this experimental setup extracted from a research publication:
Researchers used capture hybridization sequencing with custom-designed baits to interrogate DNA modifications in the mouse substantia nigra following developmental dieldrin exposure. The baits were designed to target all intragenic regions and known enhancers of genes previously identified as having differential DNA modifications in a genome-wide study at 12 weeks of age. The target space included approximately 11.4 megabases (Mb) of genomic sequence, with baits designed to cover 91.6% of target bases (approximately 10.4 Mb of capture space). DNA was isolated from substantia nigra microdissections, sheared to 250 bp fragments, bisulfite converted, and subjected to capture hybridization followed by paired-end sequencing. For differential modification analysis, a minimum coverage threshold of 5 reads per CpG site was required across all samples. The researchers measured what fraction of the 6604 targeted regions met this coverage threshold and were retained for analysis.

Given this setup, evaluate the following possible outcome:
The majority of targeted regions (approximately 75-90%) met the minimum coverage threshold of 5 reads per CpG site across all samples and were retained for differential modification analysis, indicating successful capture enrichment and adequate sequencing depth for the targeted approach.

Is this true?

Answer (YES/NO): NO